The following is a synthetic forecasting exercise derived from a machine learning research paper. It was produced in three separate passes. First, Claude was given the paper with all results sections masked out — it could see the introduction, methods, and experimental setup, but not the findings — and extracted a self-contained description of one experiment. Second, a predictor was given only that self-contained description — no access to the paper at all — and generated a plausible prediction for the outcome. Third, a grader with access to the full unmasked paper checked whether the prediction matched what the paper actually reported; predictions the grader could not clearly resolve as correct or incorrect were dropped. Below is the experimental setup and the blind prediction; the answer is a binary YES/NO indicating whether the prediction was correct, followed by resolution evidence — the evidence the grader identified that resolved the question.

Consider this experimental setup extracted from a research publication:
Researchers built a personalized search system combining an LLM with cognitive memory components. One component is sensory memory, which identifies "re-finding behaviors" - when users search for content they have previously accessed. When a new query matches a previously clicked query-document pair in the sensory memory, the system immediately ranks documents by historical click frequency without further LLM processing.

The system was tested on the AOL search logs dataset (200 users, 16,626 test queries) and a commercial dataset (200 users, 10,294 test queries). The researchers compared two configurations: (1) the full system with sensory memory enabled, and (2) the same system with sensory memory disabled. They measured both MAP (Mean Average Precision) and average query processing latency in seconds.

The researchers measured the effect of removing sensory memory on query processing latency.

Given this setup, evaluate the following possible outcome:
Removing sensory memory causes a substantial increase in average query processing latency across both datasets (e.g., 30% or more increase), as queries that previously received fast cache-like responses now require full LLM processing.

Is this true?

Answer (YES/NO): YES